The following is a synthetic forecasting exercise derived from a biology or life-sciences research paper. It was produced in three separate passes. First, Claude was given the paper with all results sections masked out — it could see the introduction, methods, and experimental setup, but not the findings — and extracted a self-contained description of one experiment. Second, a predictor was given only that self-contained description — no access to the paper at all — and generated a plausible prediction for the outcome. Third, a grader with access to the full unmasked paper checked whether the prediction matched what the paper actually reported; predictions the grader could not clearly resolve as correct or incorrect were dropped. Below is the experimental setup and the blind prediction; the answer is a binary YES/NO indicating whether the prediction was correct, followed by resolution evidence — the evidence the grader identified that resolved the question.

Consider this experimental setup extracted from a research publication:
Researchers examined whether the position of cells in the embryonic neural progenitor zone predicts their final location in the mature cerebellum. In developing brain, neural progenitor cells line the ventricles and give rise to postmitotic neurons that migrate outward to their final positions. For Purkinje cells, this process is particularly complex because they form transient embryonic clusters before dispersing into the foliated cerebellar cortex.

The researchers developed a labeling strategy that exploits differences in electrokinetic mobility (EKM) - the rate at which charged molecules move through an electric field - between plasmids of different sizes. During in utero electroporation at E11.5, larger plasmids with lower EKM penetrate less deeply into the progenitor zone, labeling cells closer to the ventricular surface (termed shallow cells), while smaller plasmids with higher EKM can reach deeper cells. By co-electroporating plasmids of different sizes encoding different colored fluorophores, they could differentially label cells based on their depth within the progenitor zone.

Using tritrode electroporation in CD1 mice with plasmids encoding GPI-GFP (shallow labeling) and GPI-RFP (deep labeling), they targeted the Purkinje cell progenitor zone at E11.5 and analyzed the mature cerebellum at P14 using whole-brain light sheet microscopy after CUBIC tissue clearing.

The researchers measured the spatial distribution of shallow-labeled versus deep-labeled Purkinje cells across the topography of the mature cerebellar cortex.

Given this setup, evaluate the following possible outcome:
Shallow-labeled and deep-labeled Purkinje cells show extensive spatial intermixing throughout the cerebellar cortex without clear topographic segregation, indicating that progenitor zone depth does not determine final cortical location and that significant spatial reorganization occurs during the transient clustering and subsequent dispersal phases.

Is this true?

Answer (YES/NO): NO